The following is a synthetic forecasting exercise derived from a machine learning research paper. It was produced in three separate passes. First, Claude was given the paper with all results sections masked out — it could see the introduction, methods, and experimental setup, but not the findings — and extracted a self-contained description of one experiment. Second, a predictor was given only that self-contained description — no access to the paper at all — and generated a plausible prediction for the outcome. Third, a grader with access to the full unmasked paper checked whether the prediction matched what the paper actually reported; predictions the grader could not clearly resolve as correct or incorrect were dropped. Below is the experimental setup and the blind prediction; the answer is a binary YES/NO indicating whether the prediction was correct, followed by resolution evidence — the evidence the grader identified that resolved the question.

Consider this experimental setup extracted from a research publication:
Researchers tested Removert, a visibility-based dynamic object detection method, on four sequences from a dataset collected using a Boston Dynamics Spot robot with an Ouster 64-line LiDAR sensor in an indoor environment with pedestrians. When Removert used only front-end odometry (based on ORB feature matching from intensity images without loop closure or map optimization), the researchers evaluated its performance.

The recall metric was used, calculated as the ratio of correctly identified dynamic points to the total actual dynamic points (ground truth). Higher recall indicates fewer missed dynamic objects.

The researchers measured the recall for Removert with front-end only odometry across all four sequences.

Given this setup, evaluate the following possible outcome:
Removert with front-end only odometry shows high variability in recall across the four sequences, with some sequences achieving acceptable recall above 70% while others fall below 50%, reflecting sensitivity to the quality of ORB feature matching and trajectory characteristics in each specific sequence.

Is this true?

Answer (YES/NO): NO